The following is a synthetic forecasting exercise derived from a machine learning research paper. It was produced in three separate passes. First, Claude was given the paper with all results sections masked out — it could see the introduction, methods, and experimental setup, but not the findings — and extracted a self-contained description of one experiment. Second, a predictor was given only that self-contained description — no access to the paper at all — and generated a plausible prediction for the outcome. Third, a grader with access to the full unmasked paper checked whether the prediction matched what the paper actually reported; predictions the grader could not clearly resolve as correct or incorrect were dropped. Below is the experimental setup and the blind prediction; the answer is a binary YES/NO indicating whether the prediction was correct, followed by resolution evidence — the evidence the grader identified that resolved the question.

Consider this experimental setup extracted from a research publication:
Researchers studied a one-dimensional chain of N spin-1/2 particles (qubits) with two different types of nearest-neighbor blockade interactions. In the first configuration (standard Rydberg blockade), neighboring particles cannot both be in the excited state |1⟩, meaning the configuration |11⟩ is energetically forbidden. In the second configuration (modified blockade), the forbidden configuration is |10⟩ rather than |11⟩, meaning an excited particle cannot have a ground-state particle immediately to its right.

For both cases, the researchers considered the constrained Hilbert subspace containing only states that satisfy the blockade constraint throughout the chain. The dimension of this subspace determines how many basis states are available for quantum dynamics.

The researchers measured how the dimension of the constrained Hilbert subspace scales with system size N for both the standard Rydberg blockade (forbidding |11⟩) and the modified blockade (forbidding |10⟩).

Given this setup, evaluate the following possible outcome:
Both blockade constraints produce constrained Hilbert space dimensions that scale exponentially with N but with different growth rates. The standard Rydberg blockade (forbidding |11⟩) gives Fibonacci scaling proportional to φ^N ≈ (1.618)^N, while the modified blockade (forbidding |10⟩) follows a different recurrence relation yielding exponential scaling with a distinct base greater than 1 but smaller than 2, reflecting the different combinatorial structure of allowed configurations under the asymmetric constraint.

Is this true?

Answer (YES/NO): NO